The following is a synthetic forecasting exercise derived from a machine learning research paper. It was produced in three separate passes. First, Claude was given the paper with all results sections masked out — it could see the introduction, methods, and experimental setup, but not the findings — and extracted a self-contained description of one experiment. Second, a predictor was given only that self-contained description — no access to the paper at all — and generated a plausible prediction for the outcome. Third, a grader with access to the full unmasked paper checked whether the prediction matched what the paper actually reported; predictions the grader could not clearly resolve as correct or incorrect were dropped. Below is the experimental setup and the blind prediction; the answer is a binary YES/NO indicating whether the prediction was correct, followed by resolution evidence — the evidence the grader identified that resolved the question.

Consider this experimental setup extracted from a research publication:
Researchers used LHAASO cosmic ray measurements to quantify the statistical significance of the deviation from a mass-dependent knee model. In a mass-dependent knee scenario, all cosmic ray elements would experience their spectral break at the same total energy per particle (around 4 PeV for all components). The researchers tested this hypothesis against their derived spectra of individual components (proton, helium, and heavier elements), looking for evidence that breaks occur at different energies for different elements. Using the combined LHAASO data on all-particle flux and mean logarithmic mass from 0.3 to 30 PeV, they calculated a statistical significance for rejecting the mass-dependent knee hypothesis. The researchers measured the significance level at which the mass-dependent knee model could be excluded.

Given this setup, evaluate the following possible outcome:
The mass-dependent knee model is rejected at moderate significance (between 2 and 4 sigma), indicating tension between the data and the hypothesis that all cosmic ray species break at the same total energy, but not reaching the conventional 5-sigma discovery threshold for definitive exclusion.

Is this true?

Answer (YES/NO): NO